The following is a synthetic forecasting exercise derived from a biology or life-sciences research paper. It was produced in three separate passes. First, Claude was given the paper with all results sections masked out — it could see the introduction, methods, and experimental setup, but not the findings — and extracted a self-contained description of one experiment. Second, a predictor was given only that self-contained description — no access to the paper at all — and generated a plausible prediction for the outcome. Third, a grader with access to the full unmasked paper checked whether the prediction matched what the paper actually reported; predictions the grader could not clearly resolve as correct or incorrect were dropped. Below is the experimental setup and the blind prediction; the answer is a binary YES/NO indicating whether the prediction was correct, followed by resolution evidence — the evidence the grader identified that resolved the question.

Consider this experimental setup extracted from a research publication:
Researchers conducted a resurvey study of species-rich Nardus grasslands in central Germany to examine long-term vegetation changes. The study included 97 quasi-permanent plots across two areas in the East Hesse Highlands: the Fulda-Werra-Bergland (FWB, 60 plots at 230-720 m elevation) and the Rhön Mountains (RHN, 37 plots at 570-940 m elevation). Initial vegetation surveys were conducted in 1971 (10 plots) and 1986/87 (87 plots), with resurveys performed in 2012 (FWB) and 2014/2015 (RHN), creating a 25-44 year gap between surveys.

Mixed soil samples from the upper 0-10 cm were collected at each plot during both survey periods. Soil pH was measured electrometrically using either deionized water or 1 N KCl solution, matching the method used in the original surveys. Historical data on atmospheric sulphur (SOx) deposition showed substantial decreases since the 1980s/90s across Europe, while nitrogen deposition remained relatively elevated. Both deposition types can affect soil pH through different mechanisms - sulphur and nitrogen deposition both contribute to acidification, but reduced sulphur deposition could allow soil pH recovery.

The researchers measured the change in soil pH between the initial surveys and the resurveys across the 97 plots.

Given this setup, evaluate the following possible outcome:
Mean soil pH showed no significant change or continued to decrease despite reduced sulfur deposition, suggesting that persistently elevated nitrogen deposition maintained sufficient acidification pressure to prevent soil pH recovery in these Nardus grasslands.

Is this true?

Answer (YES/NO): NO